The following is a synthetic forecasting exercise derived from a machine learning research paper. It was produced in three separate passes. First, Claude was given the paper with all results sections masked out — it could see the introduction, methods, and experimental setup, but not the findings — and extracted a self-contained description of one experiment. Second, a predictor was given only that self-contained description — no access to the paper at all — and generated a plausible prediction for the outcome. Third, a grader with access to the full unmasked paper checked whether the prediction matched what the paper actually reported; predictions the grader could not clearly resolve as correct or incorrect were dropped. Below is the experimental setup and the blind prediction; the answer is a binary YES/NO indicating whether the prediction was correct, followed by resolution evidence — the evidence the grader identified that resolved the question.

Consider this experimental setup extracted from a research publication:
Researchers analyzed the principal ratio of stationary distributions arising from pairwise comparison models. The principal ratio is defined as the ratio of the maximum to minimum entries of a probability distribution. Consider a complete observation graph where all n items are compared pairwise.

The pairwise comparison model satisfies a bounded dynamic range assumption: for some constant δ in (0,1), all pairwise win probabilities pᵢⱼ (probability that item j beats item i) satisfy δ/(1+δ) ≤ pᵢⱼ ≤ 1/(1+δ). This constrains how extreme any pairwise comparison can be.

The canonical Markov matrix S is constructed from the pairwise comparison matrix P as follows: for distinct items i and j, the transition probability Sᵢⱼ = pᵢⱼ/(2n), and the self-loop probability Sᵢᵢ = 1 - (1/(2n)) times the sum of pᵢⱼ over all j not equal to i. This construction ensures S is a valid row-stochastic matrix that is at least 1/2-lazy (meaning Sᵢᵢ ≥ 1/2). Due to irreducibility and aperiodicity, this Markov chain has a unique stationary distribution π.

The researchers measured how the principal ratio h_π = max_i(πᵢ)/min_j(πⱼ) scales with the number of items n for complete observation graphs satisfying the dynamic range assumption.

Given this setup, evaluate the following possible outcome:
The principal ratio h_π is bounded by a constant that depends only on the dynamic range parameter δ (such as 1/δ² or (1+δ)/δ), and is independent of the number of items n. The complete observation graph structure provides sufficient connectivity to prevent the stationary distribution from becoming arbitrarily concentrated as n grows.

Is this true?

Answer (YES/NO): YES